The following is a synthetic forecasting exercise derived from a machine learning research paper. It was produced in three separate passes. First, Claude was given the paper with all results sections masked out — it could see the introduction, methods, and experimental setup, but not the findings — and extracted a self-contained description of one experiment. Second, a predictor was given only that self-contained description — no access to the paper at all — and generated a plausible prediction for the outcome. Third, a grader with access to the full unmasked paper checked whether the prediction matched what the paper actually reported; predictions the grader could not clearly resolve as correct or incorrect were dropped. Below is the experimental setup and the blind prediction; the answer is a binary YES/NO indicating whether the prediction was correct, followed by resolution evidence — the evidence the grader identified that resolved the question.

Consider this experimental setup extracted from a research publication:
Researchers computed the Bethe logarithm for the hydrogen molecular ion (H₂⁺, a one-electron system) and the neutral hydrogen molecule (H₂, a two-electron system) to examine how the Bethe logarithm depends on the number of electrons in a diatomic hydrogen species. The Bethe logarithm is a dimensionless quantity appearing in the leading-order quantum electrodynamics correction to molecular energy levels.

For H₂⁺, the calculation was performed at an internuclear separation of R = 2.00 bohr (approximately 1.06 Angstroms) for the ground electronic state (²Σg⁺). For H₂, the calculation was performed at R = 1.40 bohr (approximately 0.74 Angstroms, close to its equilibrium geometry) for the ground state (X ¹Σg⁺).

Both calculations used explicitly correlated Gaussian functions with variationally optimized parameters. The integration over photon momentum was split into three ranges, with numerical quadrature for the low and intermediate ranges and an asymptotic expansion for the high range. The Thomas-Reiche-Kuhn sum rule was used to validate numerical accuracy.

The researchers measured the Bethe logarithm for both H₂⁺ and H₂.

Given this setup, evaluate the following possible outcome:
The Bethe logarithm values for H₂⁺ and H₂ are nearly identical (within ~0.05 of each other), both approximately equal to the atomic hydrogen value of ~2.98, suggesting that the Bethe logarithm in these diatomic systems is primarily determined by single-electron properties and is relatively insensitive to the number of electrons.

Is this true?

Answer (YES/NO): YES